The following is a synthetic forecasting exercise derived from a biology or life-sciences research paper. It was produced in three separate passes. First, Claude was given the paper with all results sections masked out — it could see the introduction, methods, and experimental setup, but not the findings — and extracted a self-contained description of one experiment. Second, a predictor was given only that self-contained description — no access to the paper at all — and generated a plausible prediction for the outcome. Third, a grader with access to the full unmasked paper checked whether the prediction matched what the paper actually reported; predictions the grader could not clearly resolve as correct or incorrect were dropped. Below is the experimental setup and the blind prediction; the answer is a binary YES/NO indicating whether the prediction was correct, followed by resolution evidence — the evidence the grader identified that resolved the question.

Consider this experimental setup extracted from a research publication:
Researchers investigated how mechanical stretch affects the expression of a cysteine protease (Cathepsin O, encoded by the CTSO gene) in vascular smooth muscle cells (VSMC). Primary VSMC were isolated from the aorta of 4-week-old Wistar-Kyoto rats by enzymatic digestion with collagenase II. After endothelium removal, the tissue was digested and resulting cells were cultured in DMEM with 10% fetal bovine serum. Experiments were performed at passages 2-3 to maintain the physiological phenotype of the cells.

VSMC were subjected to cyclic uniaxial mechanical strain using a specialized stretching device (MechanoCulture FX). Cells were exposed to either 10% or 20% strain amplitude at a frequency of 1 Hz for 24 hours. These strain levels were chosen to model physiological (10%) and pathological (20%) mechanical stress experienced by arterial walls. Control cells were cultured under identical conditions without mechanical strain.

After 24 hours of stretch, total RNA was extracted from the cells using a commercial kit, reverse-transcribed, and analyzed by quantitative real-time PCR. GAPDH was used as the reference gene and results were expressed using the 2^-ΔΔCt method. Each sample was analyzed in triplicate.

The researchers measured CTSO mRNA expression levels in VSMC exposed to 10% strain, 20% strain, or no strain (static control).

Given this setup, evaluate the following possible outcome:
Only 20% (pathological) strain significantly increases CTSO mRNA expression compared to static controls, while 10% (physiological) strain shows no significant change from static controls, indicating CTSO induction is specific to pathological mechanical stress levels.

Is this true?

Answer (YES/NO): NO